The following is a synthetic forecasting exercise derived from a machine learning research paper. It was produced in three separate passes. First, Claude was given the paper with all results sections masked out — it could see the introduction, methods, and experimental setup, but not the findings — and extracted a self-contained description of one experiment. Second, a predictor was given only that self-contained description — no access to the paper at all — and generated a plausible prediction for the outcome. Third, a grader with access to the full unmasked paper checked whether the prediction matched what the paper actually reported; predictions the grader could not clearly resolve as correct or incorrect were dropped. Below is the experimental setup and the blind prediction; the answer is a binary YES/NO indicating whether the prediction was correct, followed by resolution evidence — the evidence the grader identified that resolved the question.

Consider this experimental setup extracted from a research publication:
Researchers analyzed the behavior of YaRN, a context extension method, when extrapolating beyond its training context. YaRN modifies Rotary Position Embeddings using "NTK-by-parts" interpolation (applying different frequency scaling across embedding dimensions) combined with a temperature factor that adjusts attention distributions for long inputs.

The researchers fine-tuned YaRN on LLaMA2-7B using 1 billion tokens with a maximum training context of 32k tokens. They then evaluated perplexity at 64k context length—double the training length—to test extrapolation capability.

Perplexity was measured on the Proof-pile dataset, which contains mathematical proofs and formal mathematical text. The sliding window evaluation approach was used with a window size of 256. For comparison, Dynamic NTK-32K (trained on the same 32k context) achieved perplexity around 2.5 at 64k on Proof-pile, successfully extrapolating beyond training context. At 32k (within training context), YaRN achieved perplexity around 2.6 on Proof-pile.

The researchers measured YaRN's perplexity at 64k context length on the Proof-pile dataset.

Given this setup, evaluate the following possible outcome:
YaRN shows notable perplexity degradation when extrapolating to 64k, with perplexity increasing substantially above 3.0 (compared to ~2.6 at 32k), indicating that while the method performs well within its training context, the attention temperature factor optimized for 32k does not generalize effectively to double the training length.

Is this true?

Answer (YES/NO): YES